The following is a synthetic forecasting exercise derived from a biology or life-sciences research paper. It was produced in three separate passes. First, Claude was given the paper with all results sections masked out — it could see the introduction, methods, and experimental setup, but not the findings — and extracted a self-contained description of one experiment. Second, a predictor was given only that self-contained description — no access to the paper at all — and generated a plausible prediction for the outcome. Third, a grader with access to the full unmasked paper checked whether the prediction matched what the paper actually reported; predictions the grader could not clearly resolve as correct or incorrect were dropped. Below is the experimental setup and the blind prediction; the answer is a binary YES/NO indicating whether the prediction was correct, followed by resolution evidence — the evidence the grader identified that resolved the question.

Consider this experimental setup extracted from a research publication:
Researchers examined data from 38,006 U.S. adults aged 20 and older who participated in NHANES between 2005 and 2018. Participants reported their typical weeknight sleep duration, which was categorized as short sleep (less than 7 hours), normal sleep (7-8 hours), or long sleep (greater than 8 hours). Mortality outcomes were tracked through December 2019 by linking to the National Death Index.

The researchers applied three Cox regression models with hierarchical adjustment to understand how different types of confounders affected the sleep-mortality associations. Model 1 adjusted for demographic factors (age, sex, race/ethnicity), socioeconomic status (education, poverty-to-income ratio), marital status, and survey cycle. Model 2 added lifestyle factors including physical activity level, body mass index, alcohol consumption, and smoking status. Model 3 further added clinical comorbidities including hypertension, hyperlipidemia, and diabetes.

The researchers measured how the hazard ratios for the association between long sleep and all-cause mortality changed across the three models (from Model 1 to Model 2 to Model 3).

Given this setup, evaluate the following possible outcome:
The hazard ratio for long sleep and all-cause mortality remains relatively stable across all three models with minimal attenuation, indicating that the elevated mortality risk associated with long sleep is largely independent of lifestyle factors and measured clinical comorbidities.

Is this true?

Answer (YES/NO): NO